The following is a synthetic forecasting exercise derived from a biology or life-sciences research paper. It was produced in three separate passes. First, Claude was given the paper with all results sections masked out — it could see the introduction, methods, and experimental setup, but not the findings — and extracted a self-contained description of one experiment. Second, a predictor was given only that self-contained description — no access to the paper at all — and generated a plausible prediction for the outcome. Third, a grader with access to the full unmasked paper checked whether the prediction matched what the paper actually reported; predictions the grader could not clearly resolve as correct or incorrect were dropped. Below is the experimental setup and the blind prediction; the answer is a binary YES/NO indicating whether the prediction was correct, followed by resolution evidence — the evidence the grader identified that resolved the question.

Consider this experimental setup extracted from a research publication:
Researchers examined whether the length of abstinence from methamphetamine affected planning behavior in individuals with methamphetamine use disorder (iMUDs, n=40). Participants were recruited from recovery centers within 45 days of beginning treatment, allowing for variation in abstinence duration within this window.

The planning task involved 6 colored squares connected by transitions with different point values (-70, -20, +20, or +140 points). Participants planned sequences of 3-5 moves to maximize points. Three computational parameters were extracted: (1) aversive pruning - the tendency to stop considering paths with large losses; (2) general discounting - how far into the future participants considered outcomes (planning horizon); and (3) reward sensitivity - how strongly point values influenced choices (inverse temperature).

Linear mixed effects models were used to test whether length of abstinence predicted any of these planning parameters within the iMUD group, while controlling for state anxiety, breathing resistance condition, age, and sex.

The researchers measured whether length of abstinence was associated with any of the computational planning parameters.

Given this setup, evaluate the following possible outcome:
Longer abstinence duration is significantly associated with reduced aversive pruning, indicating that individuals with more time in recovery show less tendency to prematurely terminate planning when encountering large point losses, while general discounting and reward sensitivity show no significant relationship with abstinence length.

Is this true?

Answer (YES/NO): NO